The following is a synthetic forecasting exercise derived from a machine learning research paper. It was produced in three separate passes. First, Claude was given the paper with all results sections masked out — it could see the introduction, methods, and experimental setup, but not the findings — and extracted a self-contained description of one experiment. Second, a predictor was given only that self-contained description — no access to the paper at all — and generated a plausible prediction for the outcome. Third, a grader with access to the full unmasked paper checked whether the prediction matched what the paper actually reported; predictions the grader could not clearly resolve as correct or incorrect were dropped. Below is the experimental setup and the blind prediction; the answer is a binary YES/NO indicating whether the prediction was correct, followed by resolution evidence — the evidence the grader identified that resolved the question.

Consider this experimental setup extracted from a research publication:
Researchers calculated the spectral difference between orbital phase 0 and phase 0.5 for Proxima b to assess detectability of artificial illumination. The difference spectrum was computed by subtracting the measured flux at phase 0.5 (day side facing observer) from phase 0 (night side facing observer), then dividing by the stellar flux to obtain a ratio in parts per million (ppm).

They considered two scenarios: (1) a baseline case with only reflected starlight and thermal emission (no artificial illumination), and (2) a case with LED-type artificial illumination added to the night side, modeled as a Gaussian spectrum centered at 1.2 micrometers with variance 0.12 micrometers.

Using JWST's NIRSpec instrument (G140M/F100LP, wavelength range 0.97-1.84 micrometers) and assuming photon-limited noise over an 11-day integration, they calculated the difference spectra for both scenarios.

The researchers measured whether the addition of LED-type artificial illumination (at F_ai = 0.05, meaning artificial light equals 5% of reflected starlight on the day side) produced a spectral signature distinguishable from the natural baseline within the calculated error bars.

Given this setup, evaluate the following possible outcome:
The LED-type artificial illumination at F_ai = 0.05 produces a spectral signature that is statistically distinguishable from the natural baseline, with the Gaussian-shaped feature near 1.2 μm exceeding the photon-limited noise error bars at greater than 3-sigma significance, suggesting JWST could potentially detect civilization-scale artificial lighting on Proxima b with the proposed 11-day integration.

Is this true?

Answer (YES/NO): NO